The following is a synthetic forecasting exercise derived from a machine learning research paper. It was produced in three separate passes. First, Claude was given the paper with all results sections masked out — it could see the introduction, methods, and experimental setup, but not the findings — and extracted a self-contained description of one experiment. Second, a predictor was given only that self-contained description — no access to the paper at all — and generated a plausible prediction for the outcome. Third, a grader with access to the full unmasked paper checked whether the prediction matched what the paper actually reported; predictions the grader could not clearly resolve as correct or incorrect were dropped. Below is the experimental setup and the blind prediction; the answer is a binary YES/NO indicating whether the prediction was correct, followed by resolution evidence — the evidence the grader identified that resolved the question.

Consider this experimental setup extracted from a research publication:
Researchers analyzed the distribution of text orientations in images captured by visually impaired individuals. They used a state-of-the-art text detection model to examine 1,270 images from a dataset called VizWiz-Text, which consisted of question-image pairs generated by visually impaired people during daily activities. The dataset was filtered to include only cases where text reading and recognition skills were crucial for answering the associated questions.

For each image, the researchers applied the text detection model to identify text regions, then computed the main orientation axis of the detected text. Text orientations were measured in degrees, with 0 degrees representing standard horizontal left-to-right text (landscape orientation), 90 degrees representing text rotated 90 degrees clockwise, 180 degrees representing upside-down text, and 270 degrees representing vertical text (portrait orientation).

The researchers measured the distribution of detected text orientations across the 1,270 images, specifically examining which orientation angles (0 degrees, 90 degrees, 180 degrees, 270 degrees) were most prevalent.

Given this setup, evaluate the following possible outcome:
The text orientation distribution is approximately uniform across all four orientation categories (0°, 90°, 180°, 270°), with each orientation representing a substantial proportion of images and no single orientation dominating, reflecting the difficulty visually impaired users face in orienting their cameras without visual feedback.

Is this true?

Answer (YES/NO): NO